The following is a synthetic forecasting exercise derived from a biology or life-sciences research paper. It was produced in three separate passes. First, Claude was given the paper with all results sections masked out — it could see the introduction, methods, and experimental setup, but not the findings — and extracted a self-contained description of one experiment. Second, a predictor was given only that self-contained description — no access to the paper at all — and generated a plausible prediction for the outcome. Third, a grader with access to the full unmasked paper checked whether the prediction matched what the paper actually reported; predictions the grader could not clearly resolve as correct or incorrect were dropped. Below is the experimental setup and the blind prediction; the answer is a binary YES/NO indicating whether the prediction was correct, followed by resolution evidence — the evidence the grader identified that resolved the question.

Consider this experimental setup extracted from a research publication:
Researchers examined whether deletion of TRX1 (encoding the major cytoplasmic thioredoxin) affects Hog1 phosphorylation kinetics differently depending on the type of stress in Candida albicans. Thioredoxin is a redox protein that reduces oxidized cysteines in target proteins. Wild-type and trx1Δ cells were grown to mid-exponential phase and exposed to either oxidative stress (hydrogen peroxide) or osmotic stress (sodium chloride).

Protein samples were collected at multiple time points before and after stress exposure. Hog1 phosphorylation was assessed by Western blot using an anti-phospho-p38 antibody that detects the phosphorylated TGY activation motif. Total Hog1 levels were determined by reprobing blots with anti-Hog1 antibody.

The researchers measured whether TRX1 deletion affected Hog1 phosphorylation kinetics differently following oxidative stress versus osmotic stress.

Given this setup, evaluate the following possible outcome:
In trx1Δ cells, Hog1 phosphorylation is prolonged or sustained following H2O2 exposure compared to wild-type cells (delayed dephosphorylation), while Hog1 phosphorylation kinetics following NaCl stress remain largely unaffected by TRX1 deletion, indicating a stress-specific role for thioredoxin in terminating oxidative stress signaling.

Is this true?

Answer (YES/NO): NO